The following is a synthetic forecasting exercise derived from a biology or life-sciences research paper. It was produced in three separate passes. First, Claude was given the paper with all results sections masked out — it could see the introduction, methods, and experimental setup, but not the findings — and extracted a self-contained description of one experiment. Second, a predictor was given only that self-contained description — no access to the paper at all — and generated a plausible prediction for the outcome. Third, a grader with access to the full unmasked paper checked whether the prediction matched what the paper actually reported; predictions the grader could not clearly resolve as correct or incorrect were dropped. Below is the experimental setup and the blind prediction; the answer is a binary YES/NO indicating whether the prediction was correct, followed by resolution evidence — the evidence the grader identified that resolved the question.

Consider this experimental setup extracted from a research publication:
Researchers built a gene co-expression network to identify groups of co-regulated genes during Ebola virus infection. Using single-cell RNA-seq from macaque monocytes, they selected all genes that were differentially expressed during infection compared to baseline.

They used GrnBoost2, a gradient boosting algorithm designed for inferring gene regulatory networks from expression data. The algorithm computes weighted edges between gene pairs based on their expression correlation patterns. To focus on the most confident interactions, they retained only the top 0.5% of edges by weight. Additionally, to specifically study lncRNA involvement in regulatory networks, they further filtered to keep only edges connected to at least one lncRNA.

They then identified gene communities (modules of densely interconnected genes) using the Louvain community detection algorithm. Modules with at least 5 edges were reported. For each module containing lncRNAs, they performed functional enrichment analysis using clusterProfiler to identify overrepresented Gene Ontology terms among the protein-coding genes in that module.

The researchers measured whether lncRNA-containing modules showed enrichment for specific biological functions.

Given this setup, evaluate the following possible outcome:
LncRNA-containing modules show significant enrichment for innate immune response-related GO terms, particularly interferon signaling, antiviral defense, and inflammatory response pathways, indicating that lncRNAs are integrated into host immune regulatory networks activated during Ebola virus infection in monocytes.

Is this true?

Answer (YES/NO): NO